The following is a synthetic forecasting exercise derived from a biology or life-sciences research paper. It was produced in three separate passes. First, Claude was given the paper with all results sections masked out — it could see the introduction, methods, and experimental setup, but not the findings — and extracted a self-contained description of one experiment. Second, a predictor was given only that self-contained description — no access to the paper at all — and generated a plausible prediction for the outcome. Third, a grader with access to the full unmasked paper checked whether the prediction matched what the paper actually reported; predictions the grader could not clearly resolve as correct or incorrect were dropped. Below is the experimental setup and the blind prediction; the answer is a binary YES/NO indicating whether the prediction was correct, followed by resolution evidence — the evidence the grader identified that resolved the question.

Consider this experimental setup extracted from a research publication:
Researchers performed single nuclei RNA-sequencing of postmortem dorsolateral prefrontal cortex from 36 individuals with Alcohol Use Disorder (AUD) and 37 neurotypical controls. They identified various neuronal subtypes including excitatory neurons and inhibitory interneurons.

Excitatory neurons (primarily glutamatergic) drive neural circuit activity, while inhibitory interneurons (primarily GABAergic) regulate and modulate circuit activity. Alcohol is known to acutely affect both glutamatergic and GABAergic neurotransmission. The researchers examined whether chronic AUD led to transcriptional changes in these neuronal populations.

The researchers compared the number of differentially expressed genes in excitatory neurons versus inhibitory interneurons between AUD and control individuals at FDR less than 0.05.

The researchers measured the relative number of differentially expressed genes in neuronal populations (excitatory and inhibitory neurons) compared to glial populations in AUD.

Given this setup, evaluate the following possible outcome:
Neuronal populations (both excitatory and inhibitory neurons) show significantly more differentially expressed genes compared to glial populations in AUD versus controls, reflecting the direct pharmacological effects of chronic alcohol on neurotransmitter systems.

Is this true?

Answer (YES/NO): NO